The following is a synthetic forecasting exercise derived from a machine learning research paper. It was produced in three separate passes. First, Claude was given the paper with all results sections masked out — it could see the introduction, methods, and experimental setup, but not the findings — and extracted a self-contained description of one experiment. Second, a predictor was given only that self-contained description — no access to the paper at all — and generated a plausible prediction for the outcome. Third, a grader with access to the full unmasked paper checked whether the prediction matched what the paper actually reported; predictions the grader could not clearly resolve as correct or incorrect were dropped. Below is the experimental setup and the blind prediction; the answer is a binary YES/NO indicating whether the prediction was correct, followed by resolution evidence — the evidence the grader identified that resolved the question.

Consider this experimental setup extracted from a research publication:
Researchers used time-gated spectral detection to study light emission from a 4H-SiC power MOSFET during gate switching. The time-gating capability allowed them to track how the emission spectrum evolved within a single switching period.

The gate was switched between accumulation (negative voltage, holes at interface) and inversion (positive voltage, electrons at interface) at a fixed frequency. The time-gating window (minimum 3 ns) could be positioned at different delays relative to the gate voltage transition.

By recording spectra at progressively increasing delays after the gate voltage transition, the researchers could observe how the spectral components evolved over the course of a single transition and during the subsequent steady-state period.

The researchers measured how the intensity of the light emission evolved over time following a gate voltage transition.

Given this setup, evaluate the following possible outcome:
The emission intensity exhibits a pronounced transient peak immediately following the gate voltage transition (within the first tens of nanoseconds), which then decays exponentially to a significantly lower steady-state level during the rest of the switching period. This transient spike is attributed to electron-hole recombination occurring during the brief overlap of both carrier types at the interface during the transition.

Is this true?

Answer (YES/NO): NO